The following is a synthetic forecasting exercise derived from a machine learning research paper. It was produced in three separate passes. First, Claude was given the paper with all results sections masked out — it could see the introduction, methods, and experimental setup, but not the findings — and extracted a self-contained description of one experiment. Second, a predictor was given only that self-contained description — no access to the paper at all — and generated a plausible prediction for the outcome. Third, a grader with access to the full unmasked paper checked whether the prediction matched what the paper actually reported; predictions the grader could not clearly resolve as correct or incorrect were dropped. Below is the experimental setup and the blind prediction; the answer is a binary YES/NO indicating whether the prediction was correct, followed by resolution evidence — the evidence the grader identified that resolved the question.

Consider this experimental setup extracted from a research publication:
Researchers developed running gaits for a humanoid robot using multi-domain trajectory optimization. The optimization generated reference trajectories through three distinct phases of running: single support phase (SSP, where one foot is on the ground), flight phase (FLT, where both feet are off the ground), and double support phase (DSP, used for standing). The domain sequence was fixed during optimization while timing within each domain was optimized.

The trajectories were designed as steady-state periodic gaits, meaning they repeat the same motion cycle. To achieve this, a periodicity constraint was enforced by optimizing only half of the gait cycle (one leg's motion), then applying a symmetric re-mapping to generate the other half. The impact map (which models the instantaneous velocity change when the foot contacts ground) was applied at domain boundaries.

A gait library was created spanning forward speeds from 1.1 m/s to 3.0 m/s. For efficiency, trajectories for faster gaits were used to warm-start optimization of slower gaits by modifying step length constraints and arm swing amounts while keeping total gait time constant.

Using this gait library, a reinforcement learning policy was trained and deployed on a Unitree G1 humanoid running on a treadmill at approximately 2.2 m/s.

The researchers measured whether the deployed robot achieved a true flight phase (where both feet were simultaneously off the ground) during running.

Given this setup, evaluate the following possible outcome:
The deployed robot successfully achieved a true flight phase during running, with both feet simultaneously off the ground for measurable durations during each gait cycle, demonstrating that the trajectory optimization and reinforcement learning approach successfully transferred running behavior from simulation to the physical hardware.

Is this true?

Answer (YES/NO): YES